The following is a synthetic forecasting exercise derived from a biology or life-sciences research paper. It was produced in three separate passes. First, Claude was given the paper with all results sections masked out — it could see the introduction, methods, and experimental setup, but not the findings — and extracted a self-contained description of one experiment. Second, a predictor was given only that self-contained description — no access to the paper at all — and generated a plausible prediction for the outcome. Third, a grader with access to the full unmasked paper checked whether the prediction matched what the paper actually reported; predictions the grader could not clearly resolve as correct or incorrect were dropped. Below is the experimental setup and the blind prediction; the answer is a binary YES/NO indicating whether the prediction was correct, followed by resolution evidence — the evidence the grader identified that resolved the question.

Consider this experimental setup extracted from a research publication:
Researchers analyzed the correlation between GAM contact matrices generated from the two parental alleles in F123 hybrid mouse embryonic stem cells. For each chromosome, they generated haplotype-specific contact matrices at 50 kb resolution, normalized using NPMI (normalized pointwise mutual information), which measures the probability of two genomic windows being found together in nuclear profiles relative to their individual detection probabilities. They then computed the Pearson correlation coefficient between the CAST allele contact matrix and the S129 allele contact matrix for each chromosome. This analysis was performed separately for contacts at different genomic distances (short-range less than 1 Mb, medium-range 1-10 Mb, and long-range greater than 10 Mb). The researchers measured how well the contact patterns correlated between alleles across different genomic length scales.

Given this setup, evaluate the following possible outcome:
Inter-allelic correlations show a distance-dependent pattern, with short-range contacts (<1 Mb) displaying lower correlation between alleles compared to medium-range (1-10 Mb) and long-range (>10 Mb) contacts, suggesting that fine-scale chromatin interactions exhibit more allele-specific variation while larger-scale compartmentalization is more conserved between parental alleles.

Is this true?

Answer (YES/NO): NO